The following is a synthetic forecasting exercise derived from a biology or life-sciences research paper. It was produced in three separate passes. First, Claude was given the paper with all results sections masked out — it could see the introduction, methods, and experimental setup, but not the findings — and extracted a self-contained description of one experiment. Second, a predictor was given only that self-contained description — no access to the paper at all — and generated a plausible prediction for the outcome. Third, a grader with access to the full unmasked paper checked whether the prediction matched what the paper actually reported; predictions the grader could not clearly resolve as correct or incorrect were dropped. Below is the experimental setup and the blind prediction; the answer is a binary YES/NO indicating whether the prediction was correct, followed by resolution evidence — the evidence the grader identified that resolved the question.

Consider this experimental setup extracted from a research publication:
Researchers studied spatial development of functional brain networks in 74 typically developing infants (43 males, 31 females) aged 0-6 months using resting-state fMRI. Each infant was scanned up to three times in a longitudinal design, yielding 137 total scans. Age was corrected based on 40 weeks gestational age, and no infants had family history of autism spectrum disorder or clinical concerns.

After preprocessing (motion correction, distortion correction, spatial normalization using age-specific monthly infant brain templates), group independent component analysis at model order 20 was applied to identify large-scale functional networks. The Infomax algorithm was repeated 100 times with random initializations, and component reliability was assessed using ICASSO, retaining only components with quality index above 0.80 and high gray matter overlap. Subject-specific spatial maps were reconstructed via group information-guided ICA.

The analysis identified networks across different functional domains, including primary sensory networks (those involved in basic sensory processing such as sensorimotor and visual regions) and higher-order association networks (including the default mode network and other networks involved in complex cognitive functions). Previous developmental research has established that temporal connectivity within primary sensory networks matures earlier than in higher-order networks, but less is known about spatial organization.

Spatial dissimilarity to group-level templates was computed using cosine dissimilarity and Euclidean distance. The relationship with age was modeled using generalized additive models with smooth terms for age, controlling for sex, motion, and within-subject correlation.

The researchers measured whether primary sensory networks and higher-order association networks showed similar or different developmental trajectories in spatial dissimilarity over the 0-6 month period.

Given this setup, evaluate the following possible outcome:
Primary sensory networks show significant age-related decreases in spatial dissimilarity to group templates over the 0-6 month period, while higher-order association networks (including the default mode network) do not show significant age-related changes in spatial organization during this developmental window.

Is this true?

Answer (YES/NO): NO